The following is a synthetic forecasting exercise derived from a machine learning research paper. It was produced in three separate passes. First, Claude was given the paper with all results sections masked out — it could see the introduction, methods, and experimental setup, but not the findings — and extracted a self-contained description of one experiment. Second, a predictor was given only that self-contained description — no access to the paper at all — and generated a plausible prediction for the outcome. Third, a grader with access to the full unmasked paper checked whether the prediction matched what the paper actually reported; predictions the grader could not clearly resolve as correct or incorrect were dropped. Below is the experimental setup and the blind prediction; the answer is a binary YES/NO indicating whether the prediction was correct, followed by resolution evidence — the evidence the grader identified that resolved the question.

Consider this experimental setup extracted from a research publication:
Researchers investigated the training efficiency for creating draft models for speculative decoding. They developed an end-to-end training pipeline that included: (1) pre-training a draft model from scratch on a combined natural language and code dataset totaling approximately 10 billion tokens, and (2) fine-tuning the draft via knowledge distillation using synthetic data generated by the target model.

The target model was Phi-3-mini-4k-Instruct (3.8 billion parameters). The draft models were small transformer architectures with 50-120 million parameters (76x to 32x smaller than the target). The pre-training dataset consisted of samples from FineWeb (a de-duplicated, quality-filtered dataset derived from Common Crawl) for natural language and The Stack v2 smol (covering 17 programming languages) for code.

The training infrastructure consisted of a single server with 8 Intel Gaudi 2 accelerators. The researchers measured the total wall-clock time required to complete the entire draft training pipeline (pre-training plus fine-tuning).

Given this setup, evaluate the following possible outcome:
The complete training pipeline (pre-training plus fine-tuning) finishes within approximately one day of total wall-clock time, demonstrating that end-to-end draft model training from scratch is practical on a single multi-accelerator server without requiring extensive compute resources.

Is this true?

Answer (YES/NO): YES